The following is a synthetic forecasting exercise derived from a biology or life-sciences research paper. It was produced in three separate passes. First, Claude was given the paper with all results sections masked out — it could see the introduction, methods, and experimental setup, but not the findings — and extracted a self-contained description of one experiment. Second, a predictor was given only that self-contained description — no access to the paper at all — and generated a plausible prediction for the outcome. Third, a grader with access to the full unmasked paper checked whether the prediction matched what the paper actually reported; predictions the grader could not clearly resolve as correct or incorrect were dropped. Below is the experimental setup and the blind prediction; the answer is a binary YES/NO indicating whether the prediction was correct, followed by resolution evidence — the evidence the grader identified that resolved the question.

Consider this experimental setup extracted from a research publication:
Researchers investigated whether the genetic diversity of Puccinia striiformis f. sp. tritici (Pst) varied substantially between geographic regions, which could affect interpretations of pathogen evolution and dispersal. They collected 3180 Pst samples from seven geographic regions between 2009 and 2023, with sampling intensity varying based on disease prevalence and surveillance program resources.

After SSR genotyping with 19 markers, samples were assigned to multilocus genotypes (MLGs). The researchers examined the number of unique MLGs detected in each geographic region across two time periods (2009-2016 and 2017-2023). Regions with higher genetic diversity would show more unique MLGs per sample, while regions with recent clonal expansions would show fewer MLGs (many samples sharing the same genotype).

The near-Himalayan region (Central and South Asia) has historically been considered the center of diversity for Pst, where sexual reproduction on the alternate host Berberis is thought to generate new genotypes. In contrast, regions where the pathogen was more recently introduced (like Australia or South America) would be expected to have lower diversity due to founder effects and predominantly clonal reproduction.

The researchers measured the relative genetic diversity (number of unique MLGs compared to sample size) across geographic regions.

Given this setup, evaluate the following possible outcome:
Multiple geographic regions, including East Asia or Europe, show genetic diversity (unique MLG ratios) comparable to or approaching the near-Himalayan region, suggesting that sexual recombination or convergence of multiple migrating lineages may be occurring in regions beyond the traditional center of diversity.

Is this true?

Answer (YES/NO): NO